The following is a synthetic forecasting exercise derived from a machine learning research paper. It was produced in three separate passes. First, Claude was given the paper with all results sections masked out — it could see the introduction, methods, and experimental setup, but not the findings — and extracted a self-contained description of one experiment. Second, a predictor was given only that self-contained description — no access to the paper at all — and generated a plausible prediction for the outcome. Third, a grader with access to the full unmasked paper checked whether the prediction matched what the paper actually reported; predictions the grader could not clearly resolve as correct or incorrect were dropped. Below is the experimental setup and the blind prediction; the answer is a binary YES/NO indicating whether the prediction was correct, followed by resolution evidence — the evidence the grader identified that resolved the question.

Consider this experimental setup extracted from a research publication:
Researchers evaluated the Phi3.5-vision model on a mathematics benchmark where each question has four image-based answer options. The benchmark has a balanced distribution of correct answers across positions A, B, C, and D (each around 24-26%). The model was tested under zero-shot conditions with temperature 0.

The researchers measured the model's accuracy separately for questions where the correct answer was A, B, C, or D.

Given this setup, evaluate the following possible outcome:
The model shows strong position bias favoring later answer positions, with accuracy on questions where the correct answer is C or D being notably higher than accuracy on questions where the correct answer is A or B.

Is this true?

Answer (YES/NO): NO